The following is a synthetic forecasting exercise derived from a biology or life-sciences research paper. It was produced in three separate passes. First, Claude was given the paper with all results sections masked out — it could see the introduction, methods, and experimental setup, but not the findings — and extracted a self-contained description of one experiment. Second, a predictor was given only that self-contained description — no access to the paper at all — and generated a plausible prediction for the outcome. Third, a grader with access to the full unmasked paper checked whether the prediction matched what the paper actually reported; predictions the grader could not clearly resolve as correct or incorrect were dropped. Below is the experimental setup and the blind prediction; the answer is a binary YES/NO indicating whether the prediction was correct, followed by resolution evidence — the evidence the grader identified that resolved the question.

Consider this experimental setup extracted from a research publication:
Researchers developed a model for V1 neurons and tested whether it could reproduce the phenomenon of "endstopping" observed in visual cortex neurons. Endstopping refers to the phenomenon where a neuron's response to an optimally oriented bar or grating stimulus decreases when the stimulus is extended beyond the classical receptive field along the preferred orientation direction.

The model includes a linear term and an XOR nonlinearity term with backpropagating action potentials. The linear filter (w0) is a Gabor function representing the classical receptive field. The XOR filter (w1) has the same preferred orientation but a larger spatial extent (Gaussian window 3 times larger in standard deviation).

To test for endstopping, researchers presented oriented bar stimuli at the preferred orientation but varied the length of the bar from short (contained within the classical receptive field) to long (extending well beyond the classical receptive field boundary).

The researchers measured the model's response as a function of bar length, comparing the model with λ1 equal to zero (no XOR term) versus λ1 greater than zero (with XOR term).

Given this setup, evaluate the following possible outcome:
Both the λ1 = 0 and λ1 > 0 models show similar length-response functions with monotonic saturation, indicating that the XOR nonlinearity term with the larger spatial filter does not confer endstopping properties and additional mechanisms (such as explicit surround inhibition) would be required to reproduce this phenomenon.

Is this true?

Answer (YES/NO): NO